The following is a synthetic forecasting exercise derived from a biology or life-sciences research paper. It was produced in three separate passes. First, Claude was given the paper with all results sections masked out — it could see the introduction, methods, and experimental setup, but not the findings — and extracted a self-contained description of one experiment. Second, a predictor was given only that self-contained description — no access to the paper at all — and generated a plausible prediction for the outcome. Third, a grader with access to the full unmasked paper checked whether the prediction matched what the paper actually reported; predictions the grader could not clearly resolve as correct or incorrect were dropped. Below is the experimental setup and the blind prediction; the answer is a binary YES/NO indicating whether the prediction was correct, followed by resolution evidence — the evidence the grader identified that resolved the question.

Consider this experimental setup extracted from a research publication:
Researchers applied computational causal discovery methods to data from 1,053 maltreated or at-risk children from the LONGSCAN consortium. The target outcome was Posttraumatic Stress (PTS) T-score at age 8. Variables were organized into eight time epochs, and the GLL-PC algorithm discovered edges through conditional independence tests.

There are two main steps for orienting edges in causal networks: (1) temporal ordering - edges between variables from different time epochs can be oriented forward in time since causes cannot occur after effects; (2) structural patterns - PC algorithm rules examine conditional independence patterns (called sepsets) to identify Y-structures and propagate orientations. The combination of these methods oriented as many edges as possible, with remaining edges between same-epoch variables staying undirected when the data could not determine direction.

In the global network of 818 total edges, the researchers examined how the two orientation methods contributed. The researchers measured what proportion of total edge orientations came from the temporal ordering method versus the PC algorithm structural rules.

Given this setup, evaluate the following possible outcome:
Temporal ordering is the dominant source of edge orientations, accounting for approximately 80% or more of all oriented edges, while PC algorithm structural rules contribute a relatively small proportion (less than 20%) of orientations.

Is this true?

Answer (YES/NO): NO